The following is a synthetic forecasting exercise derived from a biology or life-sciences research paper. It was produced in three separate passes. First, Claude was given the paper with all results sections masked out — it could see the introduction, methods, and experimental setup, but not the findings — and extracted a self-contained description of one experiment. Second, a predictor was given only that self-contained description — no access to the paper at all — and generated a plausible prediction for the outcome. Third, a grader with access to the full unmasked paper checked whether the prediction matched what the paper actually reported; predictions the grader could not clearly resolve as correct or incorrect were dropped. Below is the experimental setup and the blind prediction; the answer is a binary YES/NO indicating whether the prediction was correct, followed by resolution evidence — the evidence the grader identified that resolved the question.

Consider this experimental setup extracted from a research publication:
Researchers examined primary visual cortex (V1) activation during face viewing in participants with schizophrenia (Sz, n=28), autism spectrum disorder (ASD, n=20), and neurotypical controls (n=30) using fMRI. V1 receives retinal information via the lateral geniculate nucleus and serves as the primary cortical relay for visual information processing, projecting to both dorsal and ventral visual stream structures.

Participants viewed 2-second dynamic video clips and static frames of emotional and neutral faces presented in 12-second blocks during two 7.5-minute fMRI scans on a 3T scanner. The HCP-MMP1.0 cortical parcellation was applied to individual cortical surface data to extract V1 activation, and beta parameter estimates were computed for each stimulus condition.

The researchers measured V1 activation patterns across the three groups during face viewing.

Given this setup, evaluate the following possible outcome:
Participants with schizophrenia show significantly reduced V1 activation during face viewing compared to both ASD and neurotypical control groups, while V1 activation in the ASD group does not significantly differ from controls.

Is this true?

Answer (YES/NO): YES